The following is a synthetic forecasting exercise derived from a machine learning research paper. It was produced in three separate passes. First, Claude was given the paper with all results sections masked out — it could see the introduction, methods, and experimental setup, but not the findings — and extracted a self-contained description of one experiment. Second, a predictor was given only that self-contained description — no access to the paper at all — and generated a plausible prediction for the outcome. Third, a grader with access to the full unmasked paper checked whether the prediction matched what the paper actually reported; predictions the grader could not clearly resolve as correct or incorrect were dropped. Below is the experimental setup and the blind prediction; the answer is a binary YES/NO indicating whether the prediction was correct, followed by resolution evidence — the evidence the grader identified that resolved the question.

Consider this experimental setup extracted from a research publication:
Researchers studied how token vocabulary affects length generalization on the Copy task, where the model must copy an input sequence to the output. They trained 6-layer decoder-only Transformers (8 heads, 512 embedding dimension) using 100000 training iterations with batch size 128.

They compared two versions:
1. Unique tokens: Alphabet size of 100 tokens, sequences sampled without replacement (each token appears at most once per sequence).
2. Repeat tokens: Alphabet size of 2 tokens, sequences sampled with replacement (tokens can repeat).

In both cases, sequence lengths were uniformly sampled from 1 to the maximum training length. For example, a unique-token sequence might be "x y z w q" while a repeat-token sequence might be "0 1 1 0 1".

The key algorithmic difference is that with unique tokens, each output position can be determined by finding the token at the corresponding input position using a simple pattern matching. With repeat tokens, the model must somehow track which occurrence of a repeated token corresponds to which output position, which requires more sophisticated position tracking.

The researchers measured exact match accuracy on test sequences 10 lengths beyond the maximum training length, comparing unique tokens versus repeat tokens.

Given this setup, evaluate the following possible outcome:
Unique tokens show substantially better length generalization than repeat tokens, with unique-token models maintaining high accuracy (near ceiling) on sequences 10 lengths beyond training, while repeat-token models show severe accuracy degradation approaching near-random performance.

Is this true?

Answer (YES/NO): YES